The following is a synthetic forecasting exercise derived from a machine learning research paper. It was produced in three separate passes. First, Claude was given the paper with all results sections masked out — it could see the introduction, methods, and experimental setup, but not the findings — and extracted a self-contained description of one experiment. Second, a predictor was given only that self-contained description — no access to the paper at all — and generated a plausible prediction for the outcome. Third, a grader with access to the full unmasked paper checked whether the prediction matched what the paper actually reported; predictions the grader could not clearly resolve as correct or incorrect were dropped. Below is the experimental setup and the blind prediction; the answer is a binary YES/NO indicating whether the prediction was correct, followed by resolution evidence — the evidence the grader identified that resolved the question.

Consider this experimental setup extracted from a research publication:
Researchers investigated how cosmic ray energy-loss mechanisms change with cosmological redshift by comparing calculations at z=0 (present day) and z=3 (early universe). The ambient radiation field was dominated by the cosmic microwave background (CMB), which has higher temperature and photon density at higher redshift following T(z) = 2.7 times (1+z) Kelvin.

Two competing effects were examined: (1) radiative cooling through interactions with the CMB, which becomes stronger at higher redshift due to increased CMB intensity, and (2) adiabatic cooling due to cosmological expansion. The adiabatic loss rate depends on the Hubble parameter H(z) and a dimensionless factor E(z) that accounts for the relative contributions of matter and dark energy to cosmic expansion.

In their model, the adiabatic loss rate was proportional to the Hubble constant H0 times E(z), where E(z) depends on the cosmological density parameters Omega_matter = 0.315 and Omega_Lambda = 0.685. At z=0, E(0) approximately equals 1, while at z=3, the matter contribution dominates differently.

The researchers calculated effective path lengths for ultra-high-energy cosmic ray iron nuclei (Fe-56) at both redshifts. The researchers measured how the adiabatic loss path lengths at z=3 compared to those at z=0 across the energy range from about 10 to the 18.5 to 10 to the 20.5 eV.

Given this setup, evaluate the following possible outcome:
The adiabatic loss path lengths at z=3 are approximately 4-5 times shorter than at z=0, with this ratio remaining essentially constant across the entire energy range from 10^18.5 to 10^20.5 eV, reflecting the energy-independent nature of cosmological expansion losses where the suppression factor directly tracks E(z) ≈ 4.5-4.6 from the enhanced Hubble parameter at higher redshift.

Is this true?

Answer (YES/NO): NO